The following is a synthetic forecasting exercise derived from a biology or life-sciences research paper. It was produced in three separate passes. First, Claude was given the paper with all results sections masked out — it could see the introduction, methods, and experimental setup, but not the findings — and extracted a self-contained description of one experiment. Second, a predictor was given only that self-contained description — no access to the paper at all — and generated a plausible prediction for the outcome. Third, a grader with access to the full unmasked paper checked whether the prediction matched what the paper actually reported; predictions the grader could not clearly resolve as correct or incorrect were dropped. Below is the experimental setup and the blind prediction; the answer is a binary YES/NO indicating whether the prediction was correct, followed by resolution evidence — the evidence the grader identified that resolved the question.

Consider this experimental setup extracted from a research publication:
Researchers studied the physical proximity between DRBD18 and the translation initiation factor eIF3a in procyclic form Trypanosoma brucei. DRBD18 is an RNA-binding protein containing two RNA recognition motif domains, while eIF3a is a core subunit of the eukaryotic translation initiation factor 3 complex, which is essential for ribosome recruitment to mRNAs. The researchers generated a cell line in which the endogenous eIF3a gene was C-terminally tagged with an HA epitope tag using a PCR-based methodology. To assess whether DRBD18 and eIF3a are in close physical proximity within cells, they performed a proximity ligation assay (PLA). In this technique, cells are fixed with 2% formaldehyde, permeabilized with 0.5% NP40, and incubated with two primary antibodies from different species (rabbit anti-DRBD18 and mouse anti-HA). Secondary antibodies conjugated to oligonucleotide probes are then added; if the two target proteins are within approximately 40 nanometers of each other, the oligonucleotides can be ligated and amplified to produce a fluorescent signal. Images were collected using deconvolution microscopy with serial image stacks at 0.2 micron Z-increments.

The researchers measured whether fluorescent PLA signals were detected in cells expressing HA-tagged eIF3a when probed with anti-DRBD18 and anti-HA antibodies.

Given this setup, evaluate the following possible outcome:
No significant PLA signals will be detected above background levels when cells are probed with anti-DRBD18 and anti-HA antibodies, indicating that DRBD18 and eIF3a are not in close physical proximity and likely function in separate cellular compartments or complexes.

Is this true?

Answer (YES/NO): NO